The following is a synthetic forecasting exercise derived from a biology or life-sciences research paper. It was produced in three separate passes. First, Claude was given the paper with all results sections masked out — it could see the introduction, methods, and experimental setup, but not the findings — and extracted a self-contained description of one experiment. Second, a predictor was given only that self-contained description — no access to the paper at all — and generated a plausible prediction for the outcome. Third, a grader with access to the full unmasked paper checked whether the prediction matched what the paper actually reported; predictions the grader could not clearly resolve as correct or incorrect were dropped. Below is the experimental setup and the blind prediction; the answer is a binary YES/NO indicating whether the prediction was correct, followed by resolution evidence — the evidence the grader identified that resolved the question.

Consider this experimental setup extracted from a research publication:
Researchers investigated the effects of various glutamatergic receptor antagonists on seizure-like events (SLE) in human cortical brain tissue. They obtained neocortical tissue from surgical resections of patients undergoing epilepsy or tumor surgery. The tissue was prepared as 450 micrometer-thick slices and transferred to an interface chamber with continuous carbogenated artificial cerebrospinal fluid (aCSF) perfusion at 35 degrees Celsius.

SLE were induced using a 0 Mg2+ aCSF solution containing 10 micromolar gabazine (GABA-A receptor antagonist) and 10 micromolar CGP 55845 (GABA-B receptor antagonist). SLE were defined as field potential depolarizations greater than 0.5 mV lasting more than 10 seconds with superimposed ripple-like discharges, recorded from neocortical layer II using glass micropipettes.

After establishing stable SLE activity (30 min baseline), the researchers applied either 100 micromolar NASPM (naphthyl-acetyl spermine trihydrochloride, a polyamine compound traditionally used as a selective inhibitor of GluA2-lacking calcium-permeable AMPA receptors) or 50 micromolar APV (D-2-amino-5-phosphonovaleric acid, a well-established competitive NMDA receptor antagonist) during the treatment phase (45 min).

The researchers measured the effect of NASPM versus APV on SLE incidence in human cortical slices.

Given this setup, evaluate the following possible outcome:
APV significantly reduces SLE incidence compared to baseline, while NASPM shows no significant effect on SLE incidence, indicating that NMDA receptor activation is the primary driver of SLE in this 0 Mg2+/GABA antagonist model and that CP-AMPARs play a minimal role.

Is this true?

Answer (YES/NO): NO